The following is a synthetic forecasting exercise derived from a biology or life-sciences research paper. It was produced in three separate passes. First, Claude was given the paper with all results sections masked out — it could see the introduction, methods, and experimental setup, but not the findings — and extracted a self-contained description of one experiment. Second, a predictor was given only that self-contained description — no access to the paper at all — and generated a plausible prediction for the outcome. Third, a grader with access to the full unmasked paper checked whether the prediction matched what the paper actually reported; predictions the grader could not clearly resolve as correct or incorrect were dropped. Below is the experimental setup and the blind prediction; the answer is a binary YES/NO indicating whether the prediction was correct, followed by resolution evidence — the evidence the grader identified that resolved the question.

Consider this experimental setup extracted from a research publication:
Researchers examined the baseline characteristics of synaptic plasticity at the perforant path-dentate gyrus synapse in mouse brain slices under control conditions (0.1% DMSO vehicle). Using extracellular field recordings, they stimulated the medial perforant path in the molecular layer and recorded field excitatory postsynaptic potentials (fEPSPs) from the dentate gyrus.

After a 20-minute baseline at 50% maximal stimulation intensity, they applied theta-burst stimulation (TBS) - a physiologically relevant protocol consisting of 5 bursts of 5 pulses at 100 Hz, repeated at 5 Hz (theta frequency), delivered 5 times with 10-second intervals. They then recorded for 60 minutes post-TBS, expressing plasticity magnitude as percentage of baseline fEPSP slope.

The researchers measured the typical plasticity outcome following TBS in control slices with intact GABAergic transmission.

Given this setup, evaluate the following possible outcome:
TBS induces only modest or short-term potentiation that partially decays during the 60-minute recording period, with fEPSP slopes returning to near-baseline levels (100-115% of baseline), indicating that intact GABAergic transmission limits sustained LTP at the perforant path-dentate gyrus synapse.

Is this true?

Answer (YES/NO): NO